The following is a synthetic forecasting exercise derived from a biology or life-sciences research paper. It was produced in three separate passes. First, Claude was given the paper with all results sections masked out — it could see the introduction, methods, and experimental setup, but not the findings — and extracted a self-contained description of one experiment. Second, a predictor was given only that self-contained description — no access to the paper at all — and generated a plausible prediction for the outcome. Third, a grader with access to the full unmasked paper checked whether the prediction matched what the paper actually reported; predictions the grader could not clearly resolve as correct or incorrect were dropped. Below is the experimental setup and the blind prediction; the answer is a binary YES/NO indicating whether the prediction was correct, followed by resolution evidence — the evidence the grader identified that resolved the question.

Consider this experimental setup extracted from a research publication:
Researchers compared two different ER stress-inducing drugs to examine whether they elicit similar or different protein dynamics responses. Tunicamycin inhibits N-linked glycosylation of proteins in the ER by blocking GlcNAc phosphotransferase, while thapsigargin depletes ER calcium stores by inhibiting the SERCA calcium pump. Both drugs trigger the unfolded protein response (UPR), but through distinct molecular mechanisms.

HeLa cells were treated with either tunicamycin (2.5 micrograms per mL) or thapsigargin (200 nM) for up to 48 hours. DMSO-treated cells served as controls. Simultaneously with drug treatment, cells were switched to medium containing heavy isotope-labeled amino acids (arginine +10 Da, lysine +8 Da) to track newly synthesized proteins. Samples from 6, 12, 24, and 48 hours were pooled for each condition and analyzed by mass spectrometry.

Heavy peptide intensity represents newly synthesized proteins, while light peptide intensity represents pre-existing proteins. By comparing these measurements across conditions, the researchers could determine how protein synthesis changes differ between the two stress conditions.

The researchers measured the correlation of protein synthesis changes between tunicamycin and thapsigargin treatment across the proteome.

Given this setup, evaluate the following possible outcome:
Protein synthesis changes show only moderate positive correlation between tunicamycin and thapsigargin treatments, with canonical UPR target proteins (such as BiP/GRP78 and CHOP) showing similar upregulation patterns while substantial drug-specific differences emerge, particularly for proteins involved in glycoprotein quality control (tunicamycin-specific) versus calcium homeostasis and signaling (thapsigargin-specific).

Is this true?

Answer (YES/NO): NO